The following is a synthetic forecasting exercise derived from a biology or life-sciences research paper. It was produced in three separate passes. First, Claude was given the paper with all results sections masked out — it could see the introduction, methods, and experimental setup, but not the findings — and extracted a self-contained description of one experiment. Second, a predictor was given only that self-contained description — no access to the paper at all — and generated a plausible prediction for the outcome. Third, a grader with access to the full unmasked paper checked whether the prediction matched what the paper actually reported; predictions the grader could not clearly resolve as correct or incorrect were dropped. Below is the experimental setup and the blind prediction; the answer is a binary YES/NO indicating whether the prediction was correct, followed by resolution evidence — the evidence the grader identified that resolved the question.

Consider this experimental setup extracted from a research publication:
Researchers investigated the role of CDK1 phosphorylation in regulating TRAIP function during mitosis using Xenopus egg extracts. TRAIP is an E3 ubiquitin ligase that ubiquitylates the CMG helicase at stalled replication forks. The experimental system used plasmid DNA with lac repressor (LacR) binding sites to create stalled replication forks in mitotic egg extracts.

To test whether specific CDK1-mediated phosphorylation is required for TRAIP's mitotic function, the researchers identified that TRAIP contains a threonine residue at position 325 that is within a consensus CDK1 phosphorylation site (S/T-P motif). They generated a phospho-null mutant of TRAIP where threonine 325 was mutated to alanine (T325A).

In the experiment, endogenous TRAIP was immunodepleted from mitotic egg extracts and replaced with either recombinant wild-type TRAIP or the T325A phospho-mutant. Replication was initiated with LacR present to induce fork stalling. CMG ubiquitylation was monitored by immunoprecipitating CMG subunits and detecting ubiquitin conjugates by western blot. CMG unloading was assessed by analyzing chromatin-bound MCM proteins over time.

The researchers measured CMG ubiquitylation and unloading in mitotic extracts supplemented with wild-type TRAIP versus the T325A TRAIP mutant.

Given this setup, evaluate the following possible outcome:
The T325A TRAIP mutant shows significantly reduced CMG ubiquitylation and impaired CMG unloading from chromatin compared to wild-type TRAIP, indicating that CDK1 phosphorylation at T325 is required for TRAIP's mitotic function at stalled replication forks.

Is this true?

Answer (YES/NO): YES